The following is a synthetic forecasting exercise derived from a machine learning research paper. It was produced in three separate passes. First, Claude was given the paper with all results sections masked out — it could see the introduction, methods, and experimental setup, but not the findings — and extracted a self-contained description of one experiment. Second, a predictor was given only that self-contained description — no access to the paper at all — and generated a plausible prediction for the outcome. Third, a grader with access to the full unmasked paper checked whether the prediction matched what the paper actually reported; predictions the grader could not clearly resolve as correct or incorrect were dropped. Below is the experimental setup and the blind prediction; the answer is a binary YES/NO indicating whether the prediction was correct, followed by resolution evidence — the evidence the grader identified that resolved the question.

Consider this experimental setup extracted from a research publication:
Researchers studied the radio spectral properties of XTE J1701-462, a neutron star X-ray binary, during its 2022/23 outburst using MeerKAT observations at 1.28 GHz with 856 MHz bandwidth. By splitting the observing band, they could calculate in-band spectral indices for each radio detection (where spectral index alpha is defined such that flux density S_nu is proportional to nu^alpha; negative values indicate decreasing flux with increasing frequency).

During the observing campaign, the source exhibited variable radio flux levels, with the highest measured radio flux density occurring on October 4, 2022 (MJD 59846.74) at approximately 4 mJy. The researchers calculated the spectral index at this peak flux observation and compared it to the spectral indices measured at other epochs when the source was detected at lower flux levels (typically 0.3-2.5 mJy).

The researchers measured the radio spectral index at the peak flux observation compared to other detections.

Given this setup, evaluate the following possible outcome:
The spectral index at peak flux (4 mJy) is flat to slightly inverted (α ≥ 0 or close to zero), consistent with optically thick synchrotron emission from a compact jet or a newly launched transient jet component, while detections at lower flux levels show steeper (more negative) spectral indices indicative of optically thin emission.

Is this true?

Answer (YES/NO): NO